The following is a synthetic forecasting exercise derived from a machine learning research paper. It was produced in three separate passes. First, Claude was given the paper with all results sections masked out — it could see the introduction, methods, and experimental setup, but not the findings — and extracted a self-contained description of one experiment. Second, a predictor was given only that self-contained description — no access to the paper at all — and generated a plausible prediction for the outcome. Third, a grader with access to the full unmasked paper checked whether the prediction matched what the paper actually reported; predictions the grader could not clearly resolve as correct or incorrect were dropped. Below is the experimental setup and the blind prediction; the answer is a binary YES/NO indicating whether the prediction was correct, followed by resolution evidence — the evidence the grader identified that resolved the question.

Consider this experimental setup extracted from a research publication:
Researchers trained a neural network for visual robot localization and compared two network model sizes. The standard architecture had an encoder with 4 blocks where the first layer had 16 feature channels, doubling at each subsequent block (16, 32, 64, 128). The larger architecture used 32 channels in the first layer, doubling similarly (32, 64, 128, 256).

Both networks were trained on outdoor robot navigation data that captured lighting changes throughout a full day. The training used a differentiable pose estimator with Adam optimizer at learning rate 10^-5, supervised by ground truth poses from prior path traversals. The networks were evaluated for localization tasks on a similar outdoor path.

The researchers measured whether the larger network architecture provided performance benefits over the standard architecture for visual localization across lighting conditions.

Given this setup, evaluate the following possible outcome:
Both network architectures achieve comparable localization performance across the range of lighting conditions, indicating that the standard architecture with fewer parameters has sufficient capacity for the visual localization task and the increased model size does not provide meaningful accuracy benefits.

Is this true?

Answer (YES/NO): YES